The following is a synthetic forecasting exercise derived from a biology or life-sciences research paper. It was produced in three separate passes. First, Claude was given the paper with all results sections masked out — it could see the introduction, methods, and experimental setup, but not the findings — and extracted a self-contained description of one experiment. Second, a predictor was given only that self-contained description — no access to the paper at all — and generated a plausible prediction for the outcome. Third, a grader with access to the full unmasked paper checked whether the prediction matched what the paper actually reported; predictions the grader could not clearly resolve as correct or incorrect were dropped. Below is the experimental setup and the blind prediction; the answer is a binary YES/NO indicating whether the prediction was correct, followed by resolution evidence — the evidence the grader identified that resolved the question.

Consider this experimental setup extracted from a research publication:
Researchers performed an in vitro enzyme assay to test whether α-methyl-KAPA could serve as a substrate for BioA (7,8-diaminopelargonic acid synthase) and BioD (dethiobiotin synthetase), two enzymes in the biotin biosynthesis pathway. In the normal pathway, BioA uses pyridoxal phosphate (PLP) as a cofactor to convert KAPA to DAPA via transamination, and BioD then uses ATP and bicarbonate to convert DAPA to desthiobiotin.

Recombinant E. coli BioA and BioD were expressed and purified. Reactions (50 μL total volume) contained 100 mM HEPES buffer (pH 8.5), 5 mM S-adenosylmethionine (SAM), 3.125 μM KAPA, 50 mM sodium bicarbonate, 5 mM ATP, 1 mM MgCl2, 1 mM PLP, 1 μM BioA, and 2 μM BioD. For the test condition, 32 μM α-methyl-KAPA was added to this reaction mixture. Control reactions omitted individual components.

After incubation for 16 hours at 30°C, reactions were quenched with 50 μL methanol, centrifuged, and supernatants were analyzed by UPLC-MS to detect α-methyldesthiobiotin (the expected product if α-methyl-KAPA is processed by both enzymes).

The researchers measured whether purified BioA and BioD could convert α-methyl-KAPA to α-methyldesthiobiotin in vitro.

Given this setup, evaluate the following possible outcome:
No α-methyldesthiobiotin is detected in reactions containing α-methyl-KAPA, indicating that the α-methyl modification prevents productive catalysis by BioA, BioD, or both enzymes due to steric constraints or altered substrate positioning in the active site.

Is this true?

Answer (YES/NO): NO